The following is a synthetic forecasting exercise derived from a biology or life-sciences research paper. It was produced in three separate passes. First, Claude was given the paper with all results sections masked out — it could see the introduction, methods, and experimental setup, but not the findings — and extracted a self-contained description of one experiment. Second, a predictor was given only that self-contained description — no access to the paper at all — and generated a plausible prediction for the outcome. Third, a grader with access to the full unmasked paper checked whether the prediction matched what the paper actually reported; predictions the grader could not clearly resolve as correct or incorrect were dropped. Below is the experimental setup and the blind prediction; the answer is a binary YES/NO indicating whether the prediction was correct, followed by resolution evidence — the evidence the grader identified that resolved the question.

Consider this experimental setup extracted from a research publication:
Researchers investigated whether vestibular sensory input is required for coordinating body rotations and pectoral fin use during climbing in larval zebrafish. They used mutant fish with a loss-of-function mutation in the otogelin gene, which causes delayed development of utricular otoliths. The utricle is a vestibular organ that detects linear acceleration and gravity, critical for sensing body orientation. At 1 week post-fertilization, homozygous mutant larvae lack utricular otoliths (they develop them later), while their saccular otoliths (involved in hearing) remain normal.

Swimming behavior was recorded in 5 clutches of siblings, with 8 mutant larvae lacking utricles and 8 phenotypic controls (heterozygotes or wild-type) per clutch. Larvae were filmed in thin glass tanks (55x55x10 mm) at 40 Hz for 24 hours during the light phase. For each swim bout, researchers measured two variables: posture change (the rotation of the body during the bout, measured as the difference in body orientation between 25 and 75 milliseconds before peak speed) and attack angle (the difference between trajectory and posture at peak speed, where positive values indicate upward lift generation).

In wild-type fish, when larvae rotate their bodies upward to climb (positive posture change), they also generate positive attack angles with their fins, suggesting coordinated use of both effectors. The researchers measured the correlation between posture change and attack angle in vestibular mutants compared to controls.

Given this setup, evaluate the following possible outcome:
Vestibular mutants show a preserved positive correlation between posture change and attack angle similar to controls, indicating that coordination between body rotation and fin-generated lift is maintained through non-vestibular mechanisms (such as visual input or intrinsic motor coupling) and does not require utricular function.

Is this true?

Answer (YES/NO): NO